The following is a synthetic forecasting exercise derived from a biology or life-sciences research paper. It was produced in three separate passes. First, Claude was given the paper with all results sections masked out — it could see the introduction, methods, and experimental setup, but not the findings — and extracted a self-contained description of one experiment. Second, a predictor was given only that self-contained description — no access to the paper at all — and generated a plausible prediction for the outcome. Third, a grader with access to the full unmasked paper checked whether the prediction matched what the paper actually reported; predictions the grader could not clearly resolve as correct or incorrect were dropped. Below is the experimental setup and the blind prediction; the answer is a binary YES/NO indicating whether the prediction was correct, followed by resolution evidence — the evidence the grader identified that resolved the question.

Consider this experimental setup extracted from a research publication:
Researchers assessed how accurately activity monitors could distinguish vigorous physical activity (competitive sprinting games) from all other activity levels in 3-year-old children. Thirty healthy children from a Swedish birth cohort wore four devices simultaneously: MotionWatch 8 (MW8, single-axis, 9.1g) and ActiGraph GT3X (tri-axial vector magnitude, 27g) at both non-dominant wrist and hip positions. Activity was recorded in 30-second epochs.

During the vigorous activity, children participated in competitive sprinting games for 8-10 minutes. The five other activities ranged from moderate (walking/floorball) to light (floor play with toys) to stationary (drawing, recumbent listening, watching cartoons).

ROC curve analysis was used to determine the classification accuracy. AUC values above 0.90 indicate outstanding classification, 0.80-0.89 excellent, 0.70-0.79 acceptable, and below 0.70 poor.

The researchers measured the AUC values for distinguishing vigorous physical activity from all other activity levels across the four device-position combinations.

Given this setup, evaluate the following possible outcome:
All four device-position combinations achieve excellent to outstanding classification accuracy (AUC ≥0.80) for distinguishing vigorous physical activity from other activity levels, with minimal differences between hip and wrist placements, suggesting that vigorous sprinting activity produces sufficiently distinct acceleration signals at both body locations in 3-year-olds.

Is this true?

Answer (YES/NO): YES